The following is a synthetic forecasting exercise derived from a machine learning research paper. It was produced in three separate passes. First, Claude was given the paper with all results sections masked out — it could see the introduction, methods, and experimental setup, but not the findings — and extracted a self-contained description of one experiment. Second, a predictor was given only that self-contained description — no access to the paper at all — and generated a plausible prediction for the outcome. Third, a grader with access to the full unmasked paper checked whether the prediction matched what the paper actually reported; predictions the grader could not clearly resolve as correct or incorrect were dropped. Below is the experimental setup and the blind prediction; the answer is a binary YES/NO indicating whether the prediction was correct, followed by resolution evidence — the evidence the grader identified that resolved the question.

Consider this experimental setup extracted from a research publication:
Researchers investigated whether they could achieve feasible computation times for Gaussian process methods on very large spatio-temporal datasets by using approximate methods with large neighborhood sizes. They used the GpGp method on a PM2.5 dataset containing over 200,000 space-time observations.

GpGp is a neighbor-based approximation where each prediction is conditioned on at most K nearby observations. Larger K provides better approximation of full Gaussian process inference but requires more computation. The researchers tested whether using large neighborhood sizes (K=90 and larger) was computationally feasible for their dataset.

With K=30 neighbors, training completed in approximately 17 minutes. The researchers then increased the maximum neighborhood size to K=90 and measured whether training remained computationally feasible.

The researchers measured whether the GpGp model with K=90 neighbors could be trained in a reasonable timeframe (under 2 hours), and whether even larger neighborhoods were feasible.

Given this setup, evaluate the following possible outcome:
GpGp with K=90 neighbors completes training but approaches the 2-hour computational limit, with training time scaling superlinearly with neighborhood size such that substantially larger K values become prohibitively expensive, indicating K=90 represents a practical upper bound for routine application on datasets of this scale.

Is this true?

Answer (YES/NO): YES